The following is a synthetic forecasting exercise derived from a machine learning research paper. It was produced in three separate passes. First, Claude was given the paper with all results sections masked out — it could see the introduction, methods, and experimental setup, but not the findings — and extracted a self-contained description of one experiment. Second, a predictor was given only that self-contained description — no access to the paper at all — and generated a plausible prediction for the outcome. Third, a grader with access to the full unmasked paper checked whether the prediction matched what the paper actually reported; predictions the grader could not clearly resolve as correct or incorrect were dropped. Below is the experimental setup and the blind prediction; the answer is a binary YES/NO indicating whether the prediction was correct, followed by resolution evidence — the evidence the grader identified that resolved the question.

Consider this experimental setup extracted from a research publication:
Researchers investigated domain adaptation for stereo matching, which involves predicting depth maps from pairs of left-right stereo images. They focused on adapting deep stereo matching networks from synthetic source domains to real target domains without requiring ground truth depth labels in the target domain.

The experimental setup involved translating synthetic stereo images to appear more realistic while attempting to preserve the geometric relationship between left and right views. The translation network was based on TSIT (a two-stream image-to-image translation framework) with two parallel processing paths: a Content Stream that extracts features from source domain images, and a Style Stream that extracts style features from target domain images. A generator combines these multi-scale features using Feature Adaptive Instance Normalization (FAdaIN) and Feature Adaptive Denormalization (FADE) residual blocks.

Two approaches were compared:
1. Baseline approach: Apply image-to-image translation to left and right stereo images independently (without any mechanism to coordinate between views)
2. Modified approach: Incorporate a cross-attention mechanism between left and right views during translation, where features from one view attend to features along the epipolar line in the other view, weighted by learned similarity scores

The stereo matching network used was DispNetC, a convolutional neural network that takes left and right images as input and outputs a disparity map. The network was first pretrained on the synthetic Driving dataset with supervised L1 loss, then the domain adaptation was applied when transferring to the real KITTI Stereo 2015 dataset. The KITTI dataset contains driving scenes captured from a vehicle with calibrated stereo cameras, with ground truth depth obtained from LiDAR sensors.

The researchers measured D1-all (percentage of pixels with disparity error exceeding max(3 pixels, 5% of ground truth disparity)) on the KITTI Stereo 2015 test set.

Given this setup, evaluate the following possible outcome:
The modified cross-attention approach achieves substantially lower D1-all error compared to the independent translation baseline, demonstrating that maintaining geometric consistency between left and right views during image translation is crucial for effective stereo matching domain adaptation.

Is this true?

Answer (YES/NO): YES